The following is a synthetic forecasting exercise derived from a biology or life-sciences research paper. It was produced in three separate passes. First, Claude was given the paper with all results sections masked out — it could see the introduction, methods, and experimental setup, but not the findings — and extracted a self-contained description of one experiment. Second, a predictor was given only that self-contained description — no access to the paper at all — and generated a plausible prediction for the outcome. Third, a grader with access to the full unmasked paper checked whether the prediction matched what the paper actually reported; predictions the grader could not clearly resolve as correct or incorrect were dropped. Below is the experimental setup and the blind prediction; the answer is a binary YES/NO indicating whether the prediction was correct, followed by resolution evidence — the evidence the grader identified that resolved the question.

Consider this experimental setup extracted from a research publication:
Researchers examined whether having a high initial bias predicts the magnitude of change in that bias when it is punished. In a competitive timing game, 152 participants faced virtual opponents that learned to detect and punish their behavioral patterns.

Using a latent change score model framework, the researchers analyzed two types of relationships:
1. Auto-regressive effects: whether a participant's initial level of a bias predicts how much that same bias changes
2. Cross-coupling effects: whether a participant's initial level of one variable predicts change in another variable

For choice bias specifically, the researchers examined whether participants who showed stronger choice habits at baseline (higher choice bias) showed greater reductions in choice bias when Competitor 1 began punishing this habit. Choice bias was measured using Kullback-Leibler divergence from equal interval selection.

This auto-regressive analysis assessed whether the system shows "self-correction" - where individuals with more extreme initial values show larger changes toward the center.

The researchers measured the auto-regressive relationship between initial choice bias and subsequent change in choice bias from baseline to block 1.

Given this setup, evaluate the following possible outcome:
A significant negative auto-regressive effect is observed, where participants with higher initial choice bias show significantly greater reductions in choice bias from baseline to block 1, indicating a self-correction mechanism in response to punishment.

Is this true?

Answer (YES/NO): YES